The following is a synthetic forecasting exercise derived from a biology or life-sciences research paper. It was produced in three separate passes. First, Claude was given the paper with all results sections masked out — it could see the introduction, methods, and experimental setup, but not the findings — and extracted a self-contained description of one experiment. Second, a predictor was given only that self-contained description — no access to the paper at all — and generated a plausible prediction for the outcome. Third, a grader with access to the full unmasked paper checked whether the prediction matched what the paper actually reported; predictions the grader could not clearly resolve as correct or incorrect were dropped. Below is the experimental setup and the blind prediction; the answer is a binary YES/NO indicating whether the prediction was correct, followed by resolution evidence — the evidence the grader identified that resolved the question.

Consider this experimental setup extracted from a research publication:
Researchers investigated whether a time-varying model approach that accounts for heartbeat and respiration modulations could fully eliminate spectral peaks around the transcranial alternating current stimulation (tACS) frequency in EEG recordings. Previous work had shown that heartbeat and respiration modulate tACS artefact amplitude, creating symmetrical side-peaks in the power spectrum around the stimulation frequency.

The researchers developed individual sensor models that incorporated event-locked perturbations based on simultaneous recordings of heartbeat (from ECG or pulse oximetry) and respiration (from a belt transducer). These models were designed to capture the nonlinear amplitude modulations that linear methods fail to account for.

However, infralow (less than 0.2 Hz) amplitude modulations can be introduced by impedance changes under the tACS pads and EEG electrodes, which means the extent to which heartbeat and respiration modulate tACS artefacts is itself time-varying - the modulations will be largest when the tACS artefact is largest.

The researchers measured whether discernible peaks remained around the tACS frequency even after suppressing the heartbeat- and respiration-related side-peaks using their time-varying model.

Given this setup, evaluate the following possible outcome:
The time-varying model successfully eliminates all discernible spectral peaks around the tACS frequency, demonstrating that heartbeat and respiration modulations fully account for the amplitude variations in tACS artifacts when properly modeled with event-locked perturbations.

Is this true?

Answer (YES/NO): NO